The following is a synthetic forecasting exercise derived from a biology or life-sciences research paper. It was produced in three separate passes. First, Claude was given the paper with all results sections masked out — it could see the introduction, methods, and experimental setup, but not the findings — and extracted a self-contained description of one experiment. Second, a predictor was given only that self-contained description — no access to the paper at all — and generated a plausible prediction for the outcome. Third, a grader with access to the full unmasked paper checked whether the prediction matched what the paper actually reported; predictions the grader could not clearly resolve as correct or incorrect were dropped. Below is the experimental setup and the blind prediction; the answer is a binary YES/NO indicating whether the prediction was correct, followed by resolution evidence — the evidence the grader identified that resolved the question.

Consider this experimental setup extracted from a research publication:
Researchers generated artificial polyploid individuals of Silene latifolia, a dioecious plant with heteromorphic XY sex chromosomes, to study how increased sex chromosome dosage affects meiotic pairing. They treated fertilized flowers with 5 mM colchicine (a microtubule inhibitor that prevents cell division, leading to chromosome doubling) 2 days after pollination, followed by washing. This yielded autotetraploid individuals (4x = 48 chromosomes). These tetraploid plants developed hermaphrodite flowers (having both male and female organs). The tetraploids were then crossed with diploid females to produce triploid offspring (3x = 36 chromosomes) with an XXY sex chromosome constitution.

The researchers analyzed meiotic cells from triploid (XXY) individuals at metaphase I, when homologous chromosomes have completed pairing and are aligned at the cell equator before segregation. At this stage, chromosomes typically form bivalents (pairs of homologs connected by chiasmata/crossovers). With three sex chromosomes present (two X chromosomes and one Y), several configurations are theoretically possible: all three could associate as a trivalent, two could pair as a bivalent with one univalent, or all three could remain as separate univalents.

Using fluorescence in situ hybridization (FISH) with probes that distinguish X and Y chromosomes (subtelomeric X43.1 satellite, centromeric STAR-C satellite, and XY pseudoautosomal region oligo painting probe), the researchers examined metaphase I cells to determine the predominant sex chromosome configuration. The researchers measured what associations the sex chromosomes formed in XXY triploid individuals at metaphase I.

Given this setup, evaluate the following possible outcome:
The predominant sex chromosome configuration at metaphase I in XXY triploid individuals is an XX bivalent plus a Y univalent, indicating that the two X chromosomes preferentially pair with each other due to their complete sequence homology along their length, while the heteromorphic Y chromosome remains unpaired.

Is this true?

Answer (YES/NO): NO